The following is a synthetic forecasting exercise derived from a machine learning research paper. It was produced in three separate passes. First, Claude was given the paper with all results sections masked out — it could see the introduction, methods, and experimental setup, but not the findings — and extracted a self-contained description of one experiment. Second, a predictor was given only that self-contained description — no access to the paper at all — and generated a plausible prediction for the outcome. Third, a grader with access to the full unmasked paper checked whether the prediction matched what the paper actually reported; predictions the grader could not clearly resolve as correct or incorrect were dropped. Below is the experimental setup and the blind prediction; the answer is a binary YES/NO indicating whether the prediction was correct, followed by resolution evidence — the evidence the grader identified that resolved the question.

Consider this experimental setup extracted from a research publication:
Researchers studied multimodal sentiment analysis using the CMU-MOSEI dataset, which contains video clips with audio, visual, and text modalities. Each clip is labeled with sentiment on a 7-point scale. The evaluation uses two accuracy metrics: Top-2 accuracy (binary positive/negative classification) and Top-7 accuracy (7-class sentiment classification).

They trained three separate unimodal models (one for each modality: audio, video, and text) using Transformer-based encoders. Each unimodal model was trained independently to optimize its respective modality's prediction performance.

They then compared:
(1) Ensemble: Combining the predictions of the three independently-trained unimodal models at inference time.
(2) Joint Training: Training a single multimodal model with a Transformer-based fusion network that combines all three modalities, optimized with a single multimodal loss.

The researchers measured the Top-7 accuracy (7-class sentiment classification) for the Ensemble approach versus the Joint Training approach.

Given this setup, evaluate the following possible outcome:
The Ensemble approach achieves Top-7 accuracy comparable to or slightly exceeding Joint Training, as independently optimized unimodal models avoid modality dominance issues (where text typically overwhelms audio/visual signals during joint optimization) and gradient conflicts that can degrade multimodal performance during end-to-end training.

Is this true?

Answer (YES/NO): NO